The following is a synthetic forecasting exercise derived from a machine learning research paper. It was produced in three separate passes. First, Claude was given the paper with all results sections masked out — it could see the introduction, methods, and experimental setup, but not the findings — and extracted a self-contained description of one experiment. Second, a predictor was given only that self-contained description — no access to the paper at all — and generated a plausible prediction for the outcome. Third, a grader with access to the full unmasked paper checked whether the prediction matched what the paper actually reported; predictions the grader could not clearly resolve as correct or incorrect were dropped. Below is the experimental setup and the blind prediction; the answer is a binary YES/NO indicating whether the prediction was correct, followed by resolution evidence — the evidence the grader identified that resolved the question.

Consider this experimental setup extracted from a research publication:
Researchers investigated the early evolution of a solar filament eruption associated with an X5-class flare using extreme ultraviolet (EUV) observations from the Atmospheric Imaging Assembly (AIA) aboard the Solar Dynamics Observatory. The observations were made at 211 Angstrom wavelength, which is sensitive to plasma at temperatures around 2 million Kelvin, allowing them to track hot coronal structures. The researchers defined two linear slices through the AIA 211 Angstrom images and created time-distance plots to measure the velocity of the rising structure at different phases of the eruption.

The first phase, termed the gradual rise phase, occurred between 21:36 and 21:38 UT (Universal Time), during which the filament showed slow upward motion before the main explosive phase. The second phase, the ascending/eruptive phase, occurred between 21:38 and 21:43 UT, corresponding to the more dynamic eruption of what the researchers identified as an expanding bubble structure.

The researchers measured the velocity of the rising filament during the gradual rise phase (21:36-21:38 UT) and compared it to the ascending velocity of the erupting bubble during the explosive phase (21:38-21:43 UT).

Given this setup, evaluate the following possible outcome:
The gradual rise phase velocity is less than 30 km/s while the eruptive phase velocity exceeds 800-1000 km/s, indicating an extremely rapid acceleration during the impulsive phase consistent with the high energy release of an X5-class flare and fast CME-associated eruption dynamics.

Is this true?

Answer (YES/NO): NO